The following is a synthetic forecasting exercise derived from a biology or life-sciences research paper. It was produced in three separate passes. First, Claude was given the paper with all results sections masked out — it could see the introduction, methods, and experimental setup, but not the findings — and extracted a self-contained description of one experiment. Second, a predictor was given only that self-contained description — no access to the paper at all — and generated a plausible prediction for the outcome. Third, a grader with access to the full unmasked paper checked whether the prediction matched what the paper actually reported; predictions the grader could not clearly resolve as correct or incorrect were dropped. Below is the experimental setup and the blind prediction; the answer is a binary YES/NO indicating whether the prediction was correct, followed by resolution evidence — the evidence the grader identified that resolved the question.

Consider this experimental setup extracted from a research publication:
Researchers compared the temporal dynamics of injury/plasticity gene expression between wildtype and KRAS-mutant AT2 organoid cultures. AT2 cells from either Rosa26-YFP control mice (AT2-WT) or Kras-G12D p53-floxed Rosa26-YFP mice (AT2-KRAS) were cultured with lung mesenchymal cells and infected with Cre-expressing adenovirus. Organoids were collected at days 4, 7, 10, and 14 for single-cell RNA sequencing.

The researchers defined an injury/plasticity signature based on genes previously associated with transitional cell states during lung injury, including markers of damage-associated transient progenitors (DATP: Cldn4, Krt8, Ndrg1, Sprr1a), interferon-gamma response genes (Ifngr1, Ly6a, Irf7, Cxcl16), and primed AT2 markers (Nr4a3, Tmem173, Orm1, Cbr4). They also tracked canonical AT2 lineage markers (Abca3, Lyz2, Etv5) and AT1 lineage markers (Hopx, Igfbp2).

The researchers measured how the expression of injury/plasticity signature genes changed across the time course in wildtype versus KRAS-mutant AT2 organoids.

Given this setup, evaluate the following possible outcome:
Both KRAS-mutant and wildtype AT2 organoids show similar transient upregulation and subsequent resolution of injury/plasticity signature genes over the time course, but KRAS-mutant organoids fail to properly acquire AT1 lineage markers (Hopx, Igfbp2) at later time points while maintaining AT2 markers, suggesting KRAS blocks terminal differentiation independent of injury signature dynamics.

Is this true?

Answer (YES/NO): NO